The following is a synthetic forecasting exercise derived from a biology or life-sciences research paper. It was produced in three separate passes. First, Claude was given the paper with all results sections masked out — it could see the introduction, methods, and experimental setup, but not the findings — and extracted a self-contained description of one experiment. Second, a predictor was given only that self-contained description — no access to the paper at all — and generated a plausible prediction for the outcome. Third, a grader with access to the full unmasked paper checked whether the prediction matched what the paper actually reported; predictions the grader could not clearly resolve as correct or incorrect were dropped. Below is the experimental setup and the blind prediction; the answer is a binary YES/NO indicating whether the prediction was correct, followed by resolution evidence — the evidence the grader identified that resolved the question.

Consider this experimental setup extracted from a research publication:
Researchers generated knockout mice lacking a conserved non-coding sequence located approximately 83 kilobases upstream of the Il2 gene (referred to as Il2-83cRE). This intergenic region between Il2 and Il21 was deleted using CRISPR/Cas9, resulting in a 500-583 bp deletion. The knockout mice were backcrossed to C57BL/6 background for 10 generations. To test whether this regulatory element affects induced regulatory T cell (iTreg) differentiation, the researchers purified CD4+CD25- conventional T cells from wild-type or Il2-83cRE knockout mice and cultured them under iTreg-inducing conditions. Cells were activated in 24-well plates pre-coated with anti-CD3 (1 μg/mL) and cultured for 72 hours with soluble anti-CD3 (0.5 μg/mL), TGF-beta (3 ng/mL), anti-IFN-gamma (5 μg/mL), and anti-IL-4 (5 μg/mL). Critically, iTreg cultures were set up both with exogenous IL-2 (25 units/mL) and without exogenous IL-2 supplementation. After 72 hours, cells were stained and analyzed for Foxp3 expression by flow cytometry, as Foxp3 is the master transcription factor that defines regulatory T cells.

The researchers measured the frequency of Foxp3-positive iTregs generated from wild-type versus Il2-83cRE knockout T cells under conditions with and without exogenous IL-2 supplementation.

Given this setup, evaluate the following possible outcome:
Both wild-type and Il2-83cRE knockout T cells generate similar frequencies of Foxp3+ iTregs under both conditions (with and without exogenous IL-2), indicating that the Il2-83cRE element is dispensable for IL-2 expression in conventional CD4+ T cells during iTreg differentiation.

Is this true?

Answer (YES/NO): NO